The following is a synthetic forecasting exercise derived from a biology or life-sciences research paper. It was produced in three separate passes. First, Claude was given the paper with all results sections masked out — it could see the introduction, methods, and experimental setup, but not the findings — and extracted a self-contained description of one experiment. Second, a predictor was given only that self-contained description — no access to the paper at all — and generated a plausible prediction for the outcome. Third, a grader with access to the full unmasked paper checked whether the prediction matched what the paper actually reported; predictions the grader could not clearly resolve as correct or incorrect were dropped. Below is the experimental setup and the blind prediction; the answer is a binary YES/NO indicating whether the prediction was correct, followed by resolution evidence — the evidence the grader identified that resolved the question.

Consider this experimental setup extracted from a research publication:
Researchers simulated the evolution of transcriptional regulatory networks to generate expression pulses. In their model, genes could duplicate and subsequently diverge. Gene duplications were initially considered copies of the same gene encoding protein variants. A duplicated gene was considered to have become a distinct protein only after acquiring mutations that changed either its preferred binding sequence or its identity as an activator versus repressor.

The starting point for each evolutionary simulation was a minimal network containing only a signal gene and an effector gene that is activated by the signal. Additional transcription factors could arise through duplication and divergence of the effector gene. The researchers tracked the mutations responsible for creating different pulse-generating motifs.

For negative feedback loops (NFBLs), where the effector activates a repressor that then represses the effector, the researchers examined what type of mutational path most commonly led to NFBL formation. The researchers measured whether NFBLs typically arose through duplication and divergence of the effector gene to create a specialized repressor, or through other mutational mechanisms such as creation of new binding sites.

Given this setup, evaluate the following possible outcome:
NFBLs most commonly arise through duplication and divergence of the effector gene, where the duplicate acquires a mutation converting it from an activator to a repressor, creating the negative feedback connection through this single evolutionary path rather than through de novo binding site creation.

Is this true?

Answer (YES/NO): NO